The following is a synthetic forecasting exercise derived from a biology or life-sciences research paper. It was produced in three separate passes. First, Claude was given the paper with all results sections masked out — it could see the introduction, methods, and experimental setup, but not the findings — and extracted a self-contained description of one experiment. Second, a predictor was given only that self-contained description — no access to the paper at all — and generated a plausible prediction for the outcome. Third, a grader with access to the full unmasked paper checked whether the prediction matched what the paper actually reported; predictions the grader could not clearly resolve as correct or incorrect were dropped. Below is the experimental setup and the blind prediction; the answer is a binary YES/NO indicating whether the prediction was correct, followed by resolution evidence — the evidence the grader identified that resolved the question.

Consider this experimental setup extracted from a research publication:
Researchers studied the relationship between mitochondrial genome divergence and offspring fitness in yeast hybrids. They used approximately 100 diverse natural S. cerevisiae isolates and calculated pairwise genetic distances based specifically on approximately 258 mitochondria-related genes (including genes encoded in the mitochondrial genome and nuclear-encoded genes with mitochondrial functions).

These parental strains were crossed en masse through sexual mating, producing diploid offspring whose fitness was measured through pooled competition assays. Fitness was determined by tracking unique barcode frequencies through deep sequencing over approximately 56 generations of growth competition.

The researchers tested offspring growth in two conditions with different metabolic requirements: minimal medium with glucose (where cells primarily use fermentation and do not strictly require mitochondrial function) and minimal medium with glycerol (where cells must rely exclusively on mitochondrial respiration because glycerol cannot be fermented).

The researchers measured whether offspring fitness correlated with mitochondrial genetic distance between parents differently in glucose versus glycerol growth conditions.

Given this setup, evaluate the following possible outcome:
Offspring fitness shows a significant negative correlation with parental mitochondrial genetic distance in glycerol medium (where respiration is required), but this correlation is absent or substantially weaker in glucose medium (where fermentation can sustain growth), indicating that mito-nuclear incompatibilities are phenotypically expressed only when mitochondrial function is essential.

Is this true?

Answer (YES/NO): NO